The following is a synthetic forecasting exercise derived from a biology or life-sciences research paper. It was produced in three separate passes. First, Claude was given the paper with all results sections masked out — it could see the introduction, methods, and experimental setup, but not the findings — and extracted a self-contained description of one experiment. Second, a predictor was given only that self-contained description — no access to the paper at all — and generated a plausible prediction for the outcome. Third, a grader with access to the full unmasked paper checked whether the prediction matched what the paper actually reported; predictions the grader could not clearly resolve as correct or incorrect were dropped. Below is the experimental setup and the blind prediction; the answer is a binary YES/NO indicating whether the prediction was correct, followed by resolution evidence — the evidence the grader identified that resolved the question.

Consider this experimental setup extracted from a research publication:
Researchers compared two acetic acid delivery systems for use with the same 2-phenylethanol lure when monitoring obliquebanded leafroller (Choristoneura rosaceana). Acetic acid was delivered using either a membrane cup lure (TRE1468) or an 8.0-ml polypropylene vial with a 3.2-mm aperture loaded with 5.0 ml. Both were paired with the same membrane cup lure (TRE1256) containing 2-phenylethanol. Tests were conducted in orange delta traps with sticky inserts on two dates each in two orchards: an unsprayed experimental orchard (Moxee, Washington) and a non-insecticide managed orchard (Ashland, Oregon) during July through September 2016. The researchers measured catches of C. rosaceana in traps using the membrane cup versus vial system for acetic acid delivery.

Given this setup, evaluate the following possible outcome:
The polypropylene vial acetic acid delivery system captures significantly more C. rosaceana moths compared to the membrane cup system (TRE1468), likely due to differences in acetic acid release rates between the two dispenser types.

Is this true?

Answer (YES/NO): NO